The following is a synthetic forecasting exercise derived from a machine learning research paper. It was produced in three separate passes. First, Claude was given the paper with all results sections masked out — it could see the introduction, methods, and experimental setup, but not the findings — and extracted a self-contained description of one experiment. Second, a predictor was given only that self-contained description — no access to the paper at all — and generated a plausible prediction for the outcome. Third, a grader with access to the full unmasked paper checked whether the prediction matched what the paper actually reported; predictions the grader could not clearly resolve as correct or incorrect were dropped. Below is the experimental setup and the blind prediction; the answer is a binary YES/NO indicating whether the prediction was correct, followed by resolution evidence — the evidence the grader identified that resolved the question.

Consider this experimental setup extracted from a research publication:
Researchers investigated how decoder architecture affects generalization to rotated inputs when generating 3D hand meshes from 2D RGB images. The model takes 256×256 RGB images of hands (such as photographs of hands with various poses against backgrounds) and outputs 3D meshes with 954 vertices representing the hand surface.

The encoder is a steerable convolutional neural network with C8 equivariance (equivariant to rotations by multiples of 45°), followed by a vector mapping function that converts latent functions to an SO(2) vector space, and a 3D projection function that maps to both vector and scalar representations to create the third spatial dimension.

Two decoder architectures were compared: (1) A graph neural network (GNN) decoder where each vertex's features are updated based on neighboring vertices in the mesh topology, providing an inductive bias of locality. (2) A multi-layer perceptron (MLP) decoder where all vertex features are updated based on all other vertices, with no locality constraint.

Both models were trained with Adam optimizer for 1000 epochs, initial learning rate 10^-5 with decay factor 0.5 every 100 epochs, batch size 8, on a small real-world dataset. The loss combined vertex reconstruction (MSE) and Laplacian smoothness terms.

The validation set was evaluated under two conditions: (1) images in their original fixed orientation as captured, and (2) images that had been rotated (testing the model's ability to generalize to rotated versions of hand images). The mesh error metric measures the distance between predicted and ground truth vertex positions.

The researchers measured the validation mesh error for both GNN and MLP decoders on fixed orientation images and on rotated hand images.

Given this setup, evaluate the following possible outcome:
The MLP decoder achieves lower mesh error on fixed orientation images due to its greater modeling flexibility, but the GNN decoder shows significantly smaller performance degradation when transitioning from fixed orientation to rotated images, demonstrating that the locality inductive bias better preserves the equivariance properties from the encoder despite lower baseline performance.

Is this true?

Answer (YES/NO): NO